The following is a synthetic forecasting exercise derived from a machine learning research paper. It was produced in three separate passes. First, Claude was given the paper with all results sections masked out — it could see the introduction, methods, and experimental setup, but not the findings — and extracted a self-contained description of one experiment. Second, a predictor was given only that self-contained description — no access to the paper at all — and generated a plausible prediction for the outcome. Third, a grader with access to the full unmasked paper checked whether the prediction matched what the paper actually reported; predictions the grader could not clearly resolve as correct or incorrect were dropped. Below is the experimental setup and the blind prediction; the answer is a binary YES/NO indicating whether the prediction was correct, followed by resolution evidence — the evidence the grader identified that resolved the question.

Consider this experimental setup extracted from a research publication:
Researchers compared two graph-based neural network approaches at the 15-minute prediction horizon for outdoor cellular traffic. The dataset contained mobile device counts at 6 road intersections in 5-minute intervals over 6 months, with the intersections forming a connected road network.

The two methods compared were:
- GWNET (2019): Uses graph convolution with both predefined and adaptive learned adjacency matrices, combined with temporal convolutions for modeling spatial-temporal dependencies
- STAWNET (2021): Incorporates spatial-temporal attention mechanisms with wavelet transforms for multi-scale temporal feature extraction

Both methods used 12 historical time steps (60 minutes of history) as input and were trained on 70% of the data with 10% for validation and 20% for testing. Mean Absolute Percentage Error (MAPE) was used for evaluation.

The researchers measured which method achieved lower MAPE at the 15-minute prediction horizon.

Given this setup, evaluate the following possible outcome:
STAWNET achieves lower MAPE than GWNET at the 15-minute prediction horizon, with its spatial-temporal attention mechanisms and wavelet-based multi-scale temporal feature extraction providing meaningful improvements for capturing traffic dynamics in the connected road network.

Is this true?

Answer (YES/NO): NO